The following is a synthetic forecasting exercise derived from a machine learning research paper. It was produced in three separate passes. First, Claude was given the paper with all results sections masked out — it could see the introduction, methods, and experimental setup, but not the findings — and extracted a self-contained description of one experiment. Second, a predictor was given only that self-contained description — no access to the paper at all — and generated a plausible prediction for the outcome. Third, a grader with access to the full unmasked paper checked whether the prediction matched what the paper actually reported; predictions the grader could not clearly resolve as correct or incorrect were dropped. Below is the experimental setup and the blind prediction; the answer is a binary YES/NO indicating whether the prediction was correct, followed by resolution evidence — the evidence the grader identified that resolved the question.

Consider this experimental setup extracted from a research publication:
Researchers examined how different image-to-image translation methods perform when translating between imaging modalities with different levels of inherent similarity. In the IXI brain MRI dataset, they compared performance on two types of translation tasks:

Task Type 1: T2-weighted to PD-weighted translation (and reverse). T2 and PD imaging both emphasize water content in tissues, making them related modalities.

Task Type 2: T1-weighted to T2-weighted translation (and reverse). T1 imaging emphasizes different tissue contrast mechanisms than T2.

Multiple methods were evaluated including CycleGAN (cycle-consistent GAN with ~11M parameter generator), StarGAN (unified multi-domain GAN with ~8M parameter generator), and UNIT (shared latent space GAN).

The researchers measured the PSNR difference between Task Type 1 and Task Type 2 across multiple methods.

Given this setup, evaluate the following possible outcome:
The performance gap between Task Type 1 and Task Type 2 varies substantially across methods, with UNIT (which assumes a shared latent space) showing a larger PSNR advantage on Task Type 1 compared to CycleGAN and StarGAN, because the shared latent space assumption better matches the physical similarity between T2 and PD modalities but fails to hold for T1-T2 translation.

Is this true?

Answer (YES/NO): NO